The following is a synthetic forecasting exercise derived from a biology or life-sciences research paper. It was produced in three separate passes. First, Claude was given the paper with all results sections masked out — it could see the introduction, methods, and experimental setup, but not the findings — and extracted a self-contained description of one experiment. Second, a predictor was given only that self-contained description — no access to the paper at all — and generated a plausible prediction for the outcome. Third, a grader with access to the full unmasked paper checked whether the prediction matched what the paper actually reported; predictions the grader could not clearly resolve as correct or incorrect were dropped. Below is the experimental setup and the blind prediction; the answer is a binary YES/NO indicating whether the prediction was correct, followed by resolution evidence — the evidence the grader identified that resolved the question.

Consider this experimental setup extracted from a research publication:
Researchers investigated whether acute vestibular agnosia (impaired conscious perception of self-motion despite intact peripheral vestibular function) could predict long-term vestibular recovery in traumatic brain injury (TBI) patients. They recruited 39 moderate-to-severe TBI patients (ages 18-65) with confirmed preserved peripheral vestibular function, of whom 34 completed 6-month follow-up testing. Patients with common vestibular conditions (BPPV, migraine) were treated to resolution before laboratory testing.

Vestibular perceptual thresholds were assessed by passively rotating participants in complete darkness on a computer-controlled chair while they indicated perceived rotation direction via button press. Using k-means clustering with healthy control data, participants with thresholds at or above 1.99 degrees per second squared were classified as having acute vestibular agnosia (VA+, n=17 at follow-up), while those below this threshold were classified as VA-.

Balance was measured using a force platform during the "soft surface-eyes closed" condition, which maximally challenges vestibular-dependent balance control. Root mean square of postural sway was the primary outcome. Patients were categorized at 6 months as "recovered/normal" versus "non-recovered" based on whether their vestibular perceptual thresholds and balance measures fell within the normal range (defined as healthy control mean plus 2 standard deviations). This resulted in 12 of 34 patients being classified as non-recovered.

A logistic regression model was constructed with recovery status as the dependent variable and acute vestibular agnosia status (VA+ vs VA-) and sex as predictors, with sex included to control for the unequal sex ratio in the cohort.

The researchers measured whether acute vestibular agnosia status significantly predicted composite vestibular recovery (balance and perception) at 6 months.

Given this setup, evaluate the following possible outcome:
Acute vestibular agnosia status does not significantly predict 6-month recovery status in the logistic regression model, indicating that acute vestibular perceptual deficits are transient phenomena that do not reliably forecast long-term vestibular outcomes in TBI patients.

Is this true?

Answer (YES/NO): NO